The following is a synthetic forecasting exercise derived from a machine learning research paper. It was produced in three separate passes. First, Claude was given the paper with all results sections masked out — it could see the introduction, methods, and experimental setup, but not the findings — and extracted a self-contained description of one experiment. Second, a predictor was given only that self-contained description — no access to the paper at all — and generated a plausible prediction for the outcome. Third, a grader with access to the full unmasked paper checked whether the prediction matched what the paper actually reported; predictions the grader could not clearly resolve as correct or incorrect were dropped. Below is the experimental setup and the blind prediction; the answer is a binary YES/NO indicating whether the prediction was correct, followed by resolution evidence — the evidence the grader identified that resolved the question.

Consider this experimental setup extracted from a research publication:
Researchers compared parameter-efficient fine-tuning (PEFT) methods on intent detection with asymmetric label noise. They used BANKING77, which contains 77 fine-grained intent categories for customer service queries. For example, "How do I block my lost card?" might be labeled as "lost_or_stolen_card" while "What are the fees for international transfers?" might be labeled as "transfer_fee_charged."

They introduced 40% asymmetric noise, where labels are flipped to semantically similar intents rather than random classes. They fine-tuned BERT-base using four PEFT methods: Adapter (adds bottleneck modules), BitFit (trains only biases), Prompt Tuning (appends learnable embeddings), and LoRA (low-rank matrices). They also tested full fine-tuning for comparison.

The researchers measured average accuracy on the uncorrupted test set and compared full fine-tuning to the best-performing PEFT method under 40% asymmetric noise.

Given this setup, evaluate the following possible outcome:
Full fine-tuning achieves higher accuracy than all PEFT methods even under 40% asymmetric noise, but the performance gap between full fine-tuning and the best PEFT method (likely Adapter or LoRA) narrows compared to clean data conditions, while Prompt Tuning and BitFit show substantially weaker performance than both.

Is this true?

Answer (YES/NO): NO